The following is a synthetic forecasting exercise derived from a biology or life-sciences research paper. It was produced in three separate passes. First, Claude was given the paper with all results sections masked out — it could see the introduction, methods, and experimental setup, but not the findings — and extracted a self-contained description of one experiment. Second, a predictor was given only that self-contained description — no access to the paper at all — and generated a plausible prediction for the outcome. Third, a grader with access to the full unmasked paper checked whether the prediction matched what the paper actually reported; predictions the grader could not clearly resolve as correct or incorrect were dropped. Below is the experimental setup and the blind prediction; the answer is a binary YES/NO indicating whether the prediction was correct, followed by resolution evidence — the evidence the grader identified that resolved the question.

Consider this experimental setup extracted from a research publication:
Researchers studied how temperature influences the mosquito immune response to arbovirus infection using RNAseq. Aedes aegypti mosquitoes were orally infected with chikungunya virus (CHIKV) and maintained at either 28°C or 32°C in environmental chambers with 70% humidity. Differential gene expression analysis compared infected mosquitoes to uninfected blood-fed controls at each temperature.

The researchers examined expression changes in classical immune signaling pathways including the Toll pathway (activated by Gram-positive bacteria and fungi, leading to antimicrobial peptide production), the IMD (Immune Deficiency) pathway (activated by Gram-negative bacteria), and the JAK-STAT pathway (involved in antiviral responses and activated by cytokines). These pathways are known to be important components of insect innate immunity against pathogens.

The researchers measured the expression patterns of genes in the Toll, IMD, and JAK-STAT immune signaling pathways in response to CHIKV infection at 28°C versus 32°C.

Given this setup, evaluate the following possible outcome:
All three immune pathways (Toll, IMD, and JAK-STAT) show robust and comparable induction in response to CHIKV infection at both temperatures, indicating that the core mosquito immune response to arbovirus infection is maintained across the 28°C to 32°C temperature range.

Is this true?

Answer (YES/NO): NO